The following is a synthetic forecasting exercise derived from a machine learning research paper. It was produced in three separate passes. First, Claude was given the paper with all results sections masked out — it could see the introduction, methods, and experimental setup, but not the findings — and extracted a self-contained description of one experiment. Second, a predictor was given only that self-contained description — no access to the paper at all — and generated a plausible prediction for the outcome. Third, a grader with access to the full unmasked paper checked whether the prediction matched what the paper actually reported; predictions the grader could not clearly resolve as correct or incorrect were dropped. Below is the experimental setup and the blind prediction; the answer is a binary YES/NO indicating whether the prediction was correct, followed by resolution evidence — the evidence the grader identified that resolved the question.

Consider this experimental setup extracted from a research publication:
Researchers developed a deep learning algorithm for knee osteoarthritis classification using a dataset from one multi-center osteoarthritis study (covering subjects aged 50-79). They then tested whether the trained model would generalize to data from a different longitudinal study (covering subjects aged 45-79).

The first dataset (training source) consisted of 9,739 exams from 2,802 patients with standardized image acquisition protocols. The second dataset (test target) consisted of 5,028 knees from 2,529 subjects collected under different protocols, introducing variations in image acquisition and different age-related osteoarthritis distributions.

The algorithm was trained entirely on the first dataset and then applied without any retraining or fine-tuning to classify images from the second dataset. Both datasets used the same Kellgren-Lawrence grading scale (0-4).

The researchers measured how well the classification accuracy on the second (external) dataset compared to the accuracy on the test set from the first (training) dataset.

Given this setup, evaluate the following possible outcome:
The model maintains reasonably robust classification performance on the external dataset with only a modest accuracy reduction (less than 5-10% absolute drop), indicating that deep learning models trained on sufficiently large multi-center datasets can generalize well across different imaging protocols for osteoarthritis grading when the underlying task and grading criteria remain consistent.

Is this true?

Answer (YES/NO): NO